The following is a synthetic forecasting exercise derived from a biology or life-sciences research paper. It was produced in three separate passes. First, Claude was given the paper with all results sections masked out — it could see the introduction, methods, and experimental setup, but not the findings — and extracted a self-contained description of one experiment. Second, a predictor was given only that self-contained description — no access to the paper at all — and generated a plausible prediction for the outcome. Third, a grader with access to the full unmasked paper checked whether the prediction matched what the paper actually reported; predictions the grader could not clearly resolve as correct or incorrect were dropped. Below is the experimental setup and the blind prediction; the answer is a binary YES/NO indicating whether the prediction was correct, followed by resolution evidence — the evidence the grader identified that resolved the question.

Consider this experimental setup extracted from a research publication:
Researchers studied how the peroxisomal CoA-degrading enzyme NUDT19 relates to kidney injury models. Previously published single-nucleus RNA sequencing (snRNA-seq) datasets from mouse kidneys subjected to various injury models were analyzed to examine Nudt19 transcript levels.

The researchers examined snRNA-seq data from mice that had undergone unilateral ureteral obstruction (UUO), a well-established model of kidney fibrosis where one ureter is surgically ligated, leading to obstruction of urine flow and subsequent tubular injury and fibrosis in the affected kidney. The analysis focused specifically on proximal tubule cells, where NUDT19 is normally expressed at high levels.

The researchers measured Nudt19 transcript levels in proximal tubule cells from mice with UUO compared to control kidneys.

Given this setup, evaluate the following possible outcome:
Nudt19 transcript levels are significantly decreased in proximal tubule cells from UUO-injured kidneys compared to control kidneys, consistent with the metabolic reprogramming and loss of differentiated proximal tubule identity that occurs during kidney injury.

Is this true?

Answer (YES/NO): YES